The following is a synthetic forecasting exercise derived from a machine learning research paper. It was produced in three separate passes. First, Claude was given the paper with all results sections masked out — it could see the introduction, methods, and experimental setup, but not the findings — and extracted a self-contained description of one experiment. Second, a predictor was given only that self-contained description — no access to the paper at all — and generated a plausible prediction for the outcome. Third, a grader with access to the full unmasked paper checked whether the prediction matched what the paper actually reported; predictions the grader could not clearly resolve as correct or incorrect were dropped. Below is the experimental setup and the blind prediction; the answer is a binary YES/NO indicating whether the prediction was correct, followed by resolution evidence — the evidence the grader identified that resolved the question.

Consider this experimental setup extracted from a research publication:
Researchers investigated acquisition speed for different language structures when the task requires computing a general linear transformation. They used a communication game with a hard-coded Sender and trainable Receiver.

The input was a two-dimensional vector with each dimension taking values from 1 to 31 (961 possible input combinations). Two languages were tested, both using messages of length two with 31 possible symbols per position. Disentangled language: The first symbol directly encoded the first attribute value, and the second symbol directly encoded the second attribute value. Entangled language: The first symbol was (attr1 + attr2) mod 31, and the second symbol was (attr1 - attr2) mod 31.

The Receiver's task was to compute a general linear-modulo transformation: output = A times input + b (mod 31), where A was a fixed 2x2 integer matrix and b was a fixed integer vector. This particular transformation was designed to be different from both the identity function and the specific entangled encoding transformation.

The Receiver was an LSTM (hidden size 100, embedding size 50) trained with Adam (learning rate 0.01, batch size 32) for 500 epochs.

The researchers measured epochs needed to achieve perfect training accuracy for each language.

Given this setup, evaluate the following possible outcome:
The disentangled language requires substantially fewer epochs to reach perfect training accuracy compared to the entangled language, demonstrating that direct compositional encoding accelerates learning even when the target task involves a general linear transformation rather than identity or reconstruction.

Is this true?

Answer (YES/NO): NO